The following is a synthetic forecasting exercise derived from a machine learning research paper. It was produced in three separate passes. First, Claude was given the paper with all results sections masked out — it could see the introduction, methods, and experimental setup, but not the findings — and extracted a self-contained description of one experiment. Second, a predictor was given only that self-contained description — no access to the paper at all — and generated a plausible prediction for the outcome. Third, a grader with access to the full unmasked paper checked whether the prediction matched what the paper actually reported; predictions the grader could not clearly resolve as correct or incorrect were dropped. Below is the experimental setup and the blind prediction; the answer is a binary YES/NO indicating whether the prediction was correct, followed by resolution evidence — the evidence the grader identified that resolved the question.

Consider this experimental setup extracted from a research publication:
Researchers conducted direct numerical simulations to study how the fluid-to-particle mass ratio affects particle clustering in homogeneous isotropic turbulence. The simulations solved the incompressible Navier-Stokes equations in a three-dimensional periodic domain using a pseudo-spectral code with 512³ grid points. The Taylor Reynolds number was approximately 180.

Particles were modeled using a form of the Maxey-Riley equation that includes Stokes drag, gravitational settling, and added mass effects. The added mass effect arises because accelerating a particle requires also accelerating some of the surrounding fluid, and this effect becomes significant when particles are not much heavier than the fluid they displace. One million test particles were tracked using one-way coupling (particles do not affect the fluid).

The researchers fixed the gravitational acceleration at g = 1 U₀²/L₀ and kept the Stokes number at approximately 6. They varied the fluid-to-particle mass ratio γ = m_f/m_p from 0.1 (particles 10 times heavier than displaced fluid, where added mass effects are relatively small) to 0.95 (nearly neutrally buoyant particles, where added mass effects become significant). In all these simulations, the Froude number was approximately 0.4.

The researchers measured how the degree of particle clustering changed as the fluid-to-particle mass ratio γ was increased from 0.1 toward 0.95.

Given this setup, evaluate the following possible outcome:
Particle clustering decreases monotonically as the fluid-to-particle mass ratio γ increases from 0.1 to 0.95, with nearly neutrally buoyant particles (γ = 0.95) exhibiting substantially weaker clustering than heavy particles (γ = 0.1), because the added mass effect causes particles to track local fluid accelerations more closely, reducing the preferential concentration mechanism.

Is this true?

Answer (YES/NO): YES